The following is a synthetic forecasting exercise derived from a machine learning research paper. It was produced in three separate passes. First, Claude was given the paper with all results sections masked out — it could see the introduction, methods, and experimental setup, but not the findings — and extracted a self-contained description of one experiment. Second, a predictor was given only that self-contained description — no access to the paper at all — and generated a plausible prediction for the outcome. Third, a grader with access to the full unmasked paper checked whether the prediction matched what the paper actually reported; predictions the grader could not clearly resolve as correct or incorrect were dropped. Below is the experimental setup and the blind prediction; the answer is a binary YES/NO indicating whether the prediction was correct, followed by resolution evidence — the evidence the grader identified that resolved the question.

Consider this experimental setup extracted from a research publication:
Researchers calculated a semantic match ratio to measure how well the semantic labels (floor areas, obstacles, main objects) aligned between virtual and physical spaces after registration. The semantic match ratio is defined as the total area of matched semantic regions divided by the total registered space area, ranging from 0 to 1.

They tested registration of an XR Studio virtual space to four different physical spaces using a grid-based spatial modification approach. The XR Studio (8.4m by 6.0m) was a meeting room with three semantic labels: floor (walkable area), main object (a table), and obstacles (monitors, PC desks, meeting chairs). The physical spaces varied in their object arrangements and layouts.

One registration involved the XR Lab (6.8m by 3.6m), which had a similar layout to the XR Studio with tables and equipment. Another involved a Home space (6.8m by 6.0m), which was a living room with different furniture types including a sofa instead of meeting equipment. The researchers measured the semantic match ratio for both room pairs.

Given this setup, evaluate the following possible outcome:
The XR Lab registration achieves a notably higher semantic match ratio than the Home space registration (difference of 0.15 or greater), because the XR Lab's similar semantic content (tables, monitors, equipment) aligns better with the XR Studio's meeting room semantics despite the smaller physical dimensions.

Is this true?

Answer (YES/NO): YES